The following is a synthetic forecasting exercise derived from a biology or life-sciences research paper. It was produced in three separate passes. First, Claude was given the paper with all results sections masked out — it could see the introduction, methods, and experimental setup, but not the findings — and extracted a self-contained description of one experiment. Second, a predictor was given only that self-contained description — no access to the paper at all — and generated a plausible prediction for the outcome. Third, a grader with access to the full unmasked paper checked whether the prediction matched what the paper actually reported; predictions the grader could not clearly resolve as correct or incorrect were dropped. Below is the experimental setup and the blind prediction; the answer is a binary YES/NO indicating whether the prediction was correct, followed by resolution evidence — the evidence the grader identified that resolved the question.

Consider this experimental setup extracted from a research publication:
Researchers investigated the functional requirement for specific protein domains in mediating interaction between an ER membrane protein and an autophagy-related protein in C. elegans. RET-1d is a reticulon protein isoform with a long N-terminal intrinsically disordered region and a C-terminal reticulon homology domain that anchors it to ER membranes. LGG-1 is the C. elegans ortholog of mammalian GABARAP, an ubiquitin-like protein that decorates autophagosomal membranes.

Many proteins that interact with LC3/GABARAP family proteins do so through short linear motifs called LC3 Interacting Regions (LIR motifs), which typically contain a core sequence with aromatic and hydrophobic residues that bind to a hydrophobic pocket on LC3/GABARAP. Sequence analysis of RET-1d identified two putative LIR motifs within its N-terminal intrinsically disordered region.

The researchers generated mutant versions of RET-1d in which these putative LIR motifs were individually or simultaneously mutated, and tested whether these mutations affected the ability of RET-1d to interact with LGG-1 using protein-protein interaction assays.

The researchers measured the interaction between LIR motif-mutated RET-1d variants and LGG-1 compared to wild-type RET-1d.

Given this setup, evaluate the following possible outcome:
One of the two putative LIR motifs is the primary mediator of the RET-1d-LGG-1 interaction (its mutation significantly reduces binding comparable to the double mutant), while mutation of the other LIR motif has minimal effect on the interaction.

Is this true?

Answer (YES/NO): NO